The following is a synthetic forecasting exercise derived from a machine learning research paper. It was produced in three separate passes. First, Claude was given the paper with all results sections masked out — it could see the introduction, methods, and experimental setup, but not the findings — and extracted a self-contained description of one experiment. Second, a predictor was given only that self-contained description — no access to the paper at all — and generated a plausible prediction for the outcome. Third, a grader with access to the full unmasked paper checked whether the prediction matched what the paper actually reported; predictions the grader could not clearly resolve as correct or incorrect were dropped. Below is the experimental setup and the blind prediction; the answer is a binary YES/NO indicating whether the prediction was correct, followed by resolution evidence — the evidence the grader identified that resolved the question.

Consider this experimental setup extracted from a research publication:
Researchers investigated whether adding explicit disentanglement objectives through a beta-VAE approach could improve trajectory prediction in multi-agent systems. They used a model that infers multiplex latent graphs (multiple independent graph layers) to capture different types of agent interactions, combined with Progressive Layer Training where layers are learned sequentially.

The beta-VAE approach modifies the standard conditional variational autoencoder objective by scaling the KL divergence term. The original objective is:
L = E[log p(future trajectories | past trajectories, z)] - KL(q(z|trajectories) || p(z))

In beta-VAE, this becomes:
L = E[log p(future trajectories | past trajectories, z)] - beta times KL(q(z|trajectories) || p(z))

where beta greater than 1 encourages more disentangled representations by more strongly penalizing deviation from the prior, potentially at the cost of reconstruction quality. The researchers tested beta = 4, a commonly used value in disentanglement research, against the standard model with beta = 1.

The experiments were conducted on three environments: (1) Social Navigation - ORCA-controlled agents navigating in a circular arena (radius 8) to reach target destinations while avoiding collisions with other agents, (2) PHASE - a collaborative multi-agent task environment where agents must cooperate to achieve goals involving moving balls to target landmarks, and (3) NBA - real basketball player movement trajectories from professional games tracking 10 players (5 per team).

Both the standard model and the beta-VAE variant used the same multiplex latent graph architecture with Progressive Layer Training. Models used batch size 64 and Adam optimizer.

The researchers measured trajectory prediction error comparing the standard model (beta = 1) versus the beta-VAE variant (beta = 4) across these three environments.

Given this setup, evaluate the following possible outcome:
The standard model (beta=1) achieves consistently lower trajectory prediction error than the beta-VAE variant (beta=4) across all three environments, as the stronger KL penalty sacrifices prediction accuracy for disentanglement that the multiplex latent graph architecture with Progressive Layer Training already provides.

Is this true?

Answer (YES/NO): NO